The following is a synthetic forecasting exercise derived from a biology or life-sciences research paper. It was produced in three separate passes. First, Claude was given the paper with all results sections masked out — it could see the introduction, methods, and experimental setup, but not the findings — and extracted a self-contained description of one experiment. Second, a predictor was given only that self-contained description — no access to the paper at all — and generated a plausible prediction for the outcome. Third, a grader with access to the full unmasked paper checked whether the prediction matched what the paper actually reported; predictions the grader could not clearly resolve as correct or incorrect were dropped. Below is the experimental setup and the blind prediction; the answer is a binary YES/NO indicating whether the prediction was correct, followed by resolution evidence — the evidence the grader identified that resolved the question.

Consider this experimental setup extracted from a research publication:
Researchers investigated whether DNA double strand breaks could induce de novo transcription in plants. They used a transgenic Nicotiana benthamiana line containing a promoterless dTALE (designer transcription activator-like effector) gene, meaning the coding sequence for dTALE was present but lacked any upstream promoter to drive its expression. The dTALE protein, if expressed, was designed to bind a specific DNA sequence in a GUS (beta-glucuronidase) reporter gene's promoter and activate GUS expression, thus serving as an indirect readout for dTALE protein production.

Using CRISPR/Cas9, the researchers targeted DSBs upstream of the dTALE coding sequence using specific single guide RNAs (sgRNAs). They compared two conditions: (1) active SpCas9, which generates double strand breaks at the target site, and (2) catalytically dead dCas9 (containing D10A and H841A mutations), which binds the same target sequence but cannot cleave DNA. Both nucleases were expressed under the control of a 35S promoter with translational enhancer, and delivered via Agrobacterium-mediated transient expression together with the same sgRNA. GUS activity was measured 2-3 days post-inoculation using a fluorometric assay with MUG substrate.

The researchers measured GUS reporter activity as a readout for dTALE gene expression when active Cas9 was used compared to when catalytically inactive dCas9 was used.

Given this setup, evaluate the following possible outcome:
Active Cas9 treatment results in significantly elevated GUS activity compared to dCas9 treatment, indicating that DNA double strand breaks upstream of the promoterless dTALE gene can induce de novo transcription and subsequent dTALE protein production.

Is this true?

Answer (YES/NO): YES